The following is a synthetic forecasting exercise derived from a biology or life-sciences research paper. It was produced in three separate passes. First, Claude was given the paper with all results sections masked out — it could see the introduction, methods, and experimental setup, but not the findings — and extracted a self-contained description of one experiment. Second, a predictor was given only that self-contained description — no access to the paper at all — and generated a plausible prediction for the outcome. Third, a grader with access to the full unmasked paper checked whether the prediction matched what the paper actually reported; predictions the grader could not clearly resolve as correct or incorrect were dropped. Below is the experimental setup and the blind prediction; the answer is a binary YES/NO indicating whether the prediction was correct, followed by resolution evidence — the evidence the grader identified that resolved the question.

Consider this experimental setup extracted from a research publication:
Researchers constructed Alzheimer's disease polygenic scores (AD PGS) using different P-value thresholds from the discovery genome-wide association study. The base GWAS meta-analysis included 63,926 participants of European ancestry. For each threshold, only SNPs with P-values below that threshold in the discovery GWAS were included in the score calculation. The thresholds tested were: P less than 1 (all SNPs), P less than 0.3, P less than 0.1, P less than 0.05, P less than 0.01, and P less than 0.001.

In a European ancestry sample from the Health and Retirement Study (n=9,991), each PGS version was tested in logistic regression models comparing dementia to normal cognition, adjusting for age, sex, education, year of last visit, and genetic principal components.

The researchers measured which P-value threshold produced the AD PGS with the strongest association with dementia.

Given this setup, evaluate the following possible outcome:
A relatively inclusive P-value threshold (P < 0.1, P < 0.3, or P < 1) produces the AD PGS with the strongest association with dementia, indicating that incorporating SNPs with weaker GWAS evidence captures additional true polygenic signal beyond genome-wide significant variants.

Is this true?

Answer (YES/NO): NO